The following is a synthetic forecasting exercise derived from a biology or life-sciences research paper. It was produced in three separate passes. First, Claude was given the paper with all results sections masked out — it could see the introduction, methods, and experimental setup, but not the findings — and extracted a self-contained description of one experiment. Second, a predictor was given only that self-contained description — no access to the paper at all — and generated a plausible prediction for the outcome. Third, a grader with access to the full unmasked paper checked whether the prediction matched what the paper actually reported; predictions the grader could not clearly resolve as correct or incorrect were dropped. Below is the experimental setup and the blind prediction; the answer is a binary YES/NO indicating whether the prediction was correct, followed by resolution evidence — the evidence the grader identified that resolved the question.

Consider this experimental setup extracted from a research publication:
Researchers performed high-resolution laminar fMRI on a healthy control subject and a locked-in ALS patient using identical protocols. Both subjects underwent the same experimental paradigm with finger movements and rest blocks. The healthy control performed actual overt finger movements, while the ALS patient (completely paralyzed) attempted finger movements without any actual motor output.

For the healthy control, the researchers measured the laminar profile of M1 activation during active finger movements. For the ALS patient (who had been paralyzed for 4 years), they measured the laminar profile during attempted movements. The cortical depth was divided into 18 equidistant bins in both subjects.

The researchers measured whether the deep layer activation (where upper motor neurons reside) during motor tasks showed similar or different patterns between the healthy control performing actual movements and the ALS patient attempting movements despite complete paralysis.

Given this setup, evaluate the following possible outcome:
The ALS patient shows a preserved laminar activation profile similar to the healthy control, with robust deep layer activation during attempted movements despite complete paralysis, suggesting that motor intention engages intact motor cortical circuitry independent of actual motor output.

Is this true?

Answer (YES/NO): YES